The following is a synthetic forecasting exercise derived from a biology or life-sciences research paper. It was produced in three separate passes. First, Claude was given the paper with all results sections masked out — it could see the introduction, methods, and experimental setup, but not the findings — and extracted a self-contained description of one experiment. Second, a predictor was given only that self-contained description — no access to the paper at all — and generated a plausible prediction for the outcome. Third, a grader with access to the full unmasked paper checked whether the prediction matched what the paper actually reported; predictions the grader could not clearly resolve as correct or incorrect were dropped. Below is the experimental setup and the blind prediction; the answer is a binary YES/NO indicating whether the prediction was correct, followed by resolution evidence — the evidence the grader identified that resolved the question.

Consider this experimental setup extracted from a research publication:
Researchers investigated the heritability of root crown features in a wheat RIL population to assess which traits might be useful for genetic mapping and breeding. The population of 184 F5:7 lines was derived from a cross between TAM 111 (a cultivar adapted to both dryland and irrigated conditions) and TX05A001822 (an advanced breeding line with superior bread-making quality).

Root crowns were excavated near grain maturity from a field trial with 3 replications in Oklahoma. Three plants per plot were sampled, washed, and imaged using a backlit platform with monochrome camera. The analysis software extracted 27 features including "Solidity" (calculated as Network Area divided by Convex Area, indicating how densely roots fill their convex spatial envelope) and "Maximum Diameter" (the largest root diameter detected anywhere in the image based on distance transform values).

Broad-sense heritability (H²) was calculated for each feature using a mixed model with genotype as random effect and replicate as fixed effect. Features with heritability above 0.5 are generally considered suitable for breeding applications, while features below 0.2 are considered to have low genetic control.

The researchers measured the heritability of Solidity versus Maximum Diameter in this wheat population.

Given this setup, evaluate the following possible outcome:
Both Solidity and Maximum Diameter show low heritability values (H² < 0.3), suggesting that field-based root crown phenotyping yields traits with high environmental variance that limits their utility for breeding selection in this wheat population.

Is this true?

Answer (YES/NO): YES